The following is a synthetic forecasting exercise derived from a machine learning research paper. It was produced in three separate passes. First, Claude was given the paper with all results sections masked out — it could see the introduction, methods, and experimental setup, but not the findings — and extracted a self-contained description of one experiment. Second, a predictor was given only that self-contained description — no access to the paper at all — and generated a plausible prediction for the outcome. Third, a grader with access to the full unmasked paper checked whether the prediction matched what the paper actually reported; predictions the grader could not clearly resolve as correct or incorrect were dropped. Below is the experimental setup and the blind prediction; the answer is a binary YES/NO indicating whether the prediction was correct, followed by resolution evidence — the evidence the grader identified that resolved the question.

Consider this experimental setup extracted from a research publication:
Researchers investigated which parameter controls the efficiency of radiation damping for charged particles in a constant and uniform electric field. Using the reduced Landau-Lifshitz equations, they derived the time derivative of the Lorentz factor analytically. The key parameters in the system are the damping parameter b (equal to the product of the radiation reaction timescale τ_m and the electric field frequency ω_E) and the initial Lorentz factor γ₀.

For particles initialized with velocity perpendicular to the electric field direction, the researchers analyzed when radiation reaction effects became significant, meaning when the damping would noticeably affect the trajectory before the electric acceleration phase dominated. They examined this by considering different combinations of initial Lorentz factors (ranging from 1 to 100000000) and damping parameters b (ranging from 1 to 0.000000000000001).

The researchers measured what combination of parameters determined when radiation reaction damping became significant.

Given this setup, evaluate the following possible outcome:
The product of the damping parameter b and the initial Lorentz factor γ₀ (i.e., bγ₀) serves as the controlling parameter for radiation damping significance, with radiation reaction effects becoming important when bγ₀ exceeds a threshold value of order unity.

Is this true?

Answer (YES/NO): NO